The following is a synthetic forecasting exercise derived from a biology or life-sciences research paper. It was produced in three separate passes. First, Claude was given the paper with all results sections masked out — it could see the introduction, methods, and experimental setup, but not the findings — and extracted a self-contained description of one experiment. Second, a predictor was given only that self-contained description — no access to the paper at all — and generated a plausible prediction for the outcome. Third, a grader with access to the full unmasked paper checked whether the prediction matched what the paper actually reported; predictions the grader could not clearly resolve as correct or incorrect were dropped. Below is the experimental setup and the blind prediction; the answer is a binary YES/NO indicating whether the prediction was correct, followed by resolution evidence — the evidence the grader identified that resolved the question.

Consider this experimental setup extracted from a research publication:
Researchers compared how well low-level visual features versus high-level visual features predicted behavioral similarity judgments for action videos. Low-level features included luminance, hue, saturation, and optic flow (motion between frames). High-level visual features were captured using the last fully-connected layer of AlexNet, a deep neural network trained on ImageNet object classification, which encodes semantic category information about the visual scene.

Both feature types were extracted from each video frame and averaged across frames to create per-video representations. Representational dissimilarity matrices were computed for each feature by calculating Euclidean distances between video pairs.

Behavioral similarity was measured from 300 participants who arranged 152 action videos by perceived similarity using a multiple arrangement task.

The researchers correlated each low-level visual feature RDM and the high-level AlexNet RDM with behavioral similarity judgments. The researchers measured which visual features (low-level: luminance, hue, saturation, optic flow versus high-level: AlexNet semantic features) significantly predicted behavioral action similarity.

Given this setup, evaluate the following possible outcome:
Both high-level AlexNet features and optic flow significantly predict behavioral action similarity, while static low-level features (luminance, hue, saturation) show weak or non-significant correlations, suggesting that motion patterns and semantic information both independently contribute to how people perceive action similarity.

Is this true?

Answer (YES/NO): NO